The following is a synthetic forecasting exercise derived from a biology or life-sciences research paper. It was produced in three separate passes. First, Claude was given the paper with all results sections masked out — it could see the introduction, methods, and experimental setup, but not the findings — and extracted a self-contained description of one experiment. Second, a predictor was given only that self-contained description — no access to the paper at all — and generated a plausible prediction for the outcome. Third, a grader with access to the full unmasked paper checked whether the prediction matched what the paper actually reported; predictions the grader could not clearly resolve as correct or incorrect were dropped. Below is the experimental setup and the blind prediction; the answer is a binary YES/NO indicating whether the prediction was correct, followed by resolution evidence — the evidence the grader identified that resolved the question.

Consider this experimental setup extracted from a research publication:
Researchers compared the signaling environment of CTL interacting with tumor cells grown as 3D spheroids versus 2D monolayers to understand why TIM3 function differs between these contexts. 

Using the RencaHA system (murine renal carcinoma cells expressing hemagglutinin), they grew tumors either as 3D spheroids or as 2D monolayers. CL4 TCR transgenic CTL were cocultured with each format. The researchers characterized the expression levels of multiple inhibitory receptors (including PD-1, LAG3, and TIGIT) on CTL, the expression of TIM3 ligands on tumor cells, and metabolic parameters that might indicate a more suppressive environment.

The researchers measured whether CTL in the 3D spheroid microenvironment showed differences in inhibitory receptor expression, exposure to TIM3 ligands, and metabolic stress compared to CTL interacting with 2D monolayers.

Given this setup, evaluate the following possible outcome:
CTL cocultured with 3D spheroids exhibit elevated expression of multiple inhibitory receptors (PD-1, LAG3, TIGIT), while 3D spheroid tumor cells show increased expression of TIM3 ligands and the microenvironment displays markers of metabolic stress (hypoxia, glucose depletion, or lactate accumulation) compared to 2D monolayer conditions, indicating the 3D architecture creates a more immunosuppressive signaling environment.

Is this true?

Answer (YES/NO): NO